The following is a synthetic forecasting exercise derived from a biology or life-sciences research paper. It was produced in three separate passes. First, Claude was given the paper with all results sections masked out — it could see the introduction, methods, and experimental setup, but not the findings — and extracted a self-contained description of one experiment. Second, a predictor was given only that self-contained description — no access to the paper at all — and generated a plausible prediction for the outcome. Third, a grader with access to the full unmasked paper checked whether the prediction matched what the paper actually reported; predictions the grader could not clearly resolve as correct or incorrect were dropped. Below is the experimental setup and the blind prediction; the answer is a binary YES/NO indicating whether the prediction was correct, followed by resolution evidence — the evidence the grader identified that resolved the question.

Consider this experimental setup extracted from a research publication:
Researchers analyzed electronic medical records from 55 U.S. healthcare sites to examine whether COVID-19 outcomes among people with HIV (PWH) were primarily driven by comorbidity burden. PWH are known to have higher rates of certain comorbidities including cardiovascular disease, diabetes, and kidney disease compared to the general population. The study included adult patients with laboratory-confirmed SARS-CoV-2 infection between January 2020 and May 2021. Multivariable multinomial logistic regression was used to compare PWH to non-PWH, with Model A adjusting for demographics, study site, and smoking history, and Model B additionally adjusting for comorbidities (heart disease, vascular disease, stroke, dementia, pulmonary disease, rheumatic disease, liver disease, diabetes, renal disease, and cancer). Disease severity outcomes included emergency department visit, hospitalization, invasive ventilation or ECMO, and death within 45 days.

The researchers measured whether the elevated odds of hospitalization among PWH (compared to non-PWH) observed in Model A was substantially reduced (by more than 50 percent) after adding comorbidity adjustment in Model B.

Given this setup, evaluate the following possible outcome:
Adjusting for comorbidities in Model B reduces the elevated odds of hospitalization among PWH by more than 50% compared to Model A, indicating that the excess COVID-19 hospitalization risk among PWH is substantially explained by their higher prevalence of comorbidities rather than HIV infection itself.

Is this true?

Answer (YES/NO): NO